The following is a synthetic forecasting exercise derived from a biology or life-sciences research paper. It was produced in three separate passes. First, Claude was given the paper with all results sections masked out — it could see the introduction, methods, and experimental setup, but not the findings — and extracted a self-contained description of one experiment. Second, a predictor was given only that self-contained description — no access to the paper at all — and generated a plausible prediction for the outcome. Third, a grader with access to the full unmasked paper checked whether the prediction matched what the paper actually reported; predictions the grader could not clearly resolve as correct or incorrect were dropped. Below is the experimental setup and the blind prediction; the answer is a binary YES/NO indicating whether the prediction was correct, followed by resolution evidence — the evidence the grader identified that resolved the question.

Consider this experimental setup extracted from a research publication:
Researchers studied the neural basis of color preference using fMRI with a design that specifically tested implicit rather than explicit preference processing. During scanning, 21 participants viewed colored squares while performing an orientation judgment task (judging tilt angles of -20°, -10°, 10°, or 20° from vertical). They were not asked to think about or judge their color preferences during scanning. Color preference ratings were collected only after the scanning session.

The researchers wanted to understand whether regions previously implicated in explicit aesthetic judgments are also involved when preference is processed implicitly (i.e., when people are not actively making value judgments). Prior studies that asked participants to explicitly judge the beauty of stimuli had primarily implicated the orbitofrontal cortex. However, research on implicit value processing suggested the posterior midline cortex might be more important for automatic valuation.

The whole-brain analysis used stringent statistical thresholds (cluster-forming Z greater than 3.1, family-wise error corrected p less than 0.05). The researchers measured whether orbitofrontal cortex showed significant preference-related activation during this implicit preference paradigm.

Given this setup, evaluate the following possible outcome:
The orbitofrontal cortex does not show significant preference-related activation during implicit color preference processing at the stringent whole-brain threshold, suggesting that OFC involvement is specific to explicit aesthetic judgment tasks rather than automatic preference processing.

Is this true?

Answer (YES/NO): YES